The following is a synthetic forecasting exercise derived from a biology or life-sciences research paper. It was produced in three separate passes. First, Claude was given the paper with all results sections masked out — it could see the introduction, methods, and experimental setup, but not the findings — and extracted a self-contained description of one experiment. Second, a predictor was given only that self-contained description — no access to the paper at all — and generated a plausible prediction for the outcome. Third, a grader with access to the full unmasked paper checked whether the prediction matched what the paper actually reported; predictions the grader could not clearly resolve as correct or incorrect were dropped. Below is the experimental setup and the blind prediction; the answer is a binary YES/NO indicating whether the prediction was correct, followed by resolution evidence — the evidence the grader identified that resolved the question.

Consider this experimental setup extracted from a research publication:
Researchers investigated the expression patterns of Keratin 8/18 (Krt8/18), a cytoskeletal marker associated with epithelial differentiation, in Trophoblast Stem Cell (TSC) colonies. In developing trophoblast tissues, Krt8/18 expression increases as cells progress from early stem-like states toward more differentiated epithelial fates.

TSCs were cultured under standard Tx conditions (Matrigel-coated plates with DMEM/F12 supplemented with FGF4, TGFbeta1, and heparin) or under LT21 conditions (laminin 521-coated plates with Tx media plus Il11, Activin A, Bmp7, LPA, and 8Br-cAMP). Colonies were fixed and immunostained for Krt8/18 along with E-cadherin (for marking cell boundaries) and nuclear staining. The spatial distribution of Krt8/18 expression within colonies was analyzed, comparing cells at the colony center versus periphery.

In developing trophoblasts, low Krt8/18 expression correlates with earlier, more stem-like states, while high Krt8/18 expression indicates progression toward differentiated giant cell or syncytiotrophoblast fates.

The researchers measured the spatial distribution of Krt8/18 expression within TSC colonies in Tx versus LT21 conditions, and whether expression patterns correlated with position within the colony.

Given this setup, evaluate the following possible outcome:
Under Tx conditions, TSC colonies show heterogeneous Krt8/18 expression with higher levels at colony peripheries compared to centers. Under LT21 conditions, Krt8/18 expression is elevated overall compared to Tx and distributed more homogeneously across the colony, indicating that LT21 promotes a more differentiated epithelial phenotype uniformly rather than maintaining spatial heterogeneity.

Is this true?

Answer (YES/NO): NO